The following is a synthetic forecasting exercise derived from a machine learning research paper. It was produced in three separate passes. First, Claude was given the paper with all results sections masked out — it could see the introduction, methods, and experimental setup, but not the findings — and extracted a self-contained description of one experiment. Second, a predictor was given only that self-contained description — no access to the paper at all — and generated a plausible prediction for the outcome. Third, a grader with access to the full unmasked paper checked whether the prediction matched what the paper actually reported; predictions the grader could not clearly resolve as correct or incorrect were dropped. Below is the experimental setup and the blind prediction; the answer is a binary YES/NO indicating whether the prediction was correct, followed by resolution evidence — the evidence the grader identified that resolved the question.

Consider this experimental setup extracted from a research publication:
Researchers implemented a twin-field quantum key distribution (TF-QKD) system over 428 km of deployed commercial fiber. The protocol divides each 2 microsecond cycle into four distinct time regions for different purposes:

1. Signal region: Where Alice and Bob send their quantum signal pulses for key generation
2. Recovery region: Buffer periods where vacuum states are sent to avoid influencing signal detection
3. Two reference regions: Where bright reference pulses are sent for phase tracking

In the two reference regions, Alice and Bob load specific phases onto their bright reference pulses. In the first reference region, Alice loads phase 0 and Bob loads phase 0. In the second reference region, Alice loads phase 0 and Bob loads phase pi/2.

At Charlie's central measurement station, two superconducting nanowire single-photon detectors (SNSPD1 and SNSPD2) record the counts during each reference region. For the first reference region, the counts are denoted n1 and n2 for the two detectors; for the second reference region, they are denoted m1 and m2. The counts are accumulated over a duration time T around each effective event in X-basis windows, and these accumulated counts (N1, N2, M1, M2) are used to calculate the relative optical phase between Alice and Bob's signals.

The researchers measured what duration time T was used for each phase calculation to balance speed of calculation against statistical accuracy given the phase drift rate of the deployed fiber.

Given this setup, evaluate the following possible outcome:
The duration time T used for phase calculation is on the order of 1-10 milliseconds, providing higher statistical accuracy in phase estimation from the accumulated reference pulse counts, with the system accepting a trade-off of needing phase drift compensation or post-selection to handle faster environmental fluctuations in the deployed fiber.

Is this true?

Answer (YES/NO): NO